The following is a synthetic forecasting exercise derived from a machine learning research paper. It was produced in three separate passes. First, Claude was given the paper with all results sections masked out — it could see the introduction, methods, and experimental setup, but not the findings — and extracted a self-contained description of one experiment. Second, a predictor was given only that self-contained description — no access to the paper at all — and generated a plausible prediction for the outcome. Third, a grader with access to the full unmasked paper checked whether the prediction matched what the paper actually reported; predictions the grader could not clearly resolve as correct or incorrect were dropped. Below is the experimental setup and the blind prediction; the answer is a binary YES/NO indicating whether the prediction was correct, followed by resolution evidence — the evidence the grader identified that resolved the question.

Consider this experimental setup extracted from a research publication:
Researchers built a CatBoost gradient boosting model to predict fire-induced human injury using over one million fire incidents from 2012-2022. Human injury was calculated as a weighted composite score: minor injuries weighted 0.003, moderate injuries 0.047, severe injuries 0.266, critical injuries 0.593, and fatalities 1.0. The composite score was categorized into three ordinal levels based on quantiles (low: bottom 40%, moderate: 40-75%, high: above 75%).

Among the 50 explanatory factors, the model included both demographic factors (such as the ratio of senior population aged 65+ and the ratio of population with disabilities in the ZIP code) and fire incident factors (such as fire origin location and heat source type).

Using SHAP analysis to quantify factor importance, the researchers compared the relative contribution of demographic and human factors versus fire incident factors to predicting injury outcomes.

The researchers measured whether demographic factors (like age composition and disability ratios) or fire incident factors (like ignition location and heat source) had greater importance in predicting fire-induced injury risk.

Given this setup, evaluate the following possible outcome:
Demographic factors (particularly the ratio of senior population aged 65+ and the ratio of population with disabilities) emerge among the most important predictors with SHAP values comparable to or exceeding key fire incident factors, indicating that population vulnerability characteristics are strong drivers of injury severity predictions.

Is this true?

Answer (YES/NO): NO